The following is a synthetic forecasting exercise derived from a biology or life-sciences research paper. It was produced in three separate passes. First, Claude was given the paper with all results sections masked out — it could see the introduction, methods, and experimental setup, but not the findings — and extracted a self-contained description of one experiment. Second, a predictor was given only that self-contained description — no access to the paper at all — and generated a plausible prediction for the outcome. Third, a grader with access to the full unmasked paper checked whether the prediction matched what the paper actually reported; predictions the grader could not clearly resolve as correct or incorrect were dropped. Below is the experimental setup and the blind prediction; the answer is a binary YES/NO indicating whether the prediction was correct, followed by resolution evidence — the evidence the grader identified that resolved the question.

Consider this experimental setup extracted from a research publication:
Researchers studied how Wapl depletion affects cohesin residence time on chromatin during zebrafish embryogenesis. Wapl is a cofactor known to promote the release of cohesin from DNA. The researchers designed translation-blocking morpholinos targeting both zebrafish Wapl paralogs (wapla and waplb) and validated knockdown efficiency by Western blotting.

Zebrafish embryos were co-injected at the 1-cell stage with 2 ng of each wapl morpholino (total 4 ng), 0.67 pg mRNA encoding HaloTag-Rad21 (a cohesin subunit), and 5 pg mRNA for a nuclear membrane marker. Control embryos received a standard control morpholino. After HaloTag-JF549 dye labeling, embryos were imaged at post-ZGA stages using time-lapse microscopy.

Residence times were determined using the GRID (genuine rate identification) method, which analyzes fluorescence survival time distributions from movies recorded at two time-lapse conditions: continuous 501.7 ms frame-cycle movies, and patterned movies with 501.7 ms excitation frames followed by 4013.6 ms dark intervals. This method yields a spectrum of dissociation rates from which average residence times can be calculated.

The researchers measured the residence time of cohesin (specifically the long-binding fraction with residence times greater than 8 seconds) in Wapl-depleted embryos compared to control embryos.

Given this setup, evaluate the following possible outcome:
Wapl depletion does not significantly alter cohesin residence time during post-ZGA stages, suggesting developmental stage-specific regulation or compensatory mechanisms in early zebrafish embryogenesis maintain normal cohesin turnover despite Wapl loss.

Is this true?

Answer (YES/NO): NO